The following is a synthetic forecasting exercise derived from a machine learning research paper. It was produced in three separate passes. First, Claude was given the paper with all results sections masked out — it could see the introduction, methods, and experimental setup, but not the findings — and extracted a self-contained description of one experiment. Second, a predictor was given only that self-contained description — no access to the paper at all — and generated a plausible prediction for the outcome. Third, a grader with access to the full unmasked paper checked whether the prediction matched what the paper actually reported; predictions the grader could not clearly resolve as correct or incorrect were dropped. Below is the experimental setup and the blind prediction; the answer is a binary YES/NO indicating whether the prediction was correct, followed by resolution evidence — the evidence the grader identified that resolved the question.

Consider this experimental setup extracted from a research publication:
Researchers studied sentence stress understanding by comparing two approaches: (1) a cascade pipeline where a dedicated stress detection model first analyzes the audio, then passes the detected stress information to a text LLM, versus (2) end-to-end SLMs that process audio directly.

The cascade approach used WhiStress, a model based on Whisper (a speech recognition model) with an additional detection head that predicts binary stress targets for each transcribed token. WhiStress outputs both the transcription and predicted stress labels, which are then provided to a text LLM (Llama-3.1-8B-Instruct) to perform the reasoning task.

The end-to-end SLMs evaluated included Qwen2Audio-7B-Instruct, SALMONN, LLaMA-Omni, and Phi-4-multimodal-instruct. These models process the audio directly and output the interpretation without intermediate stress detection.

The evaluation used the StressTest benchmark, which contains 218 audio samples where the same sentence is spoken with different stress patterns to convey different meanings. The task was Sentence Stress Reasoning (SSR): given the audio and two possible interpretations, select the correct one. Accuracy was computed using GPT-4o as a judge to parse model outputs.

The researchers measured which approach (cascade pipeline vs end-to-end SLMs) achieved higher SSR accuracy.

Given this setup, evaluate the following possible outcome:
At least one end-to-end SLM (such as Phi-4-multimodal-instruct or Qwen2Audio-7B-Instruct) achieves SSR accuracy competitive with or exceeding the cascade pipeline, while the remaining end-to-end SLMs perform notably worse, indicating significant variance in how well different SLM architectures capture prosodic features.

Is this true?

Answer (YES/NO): NO